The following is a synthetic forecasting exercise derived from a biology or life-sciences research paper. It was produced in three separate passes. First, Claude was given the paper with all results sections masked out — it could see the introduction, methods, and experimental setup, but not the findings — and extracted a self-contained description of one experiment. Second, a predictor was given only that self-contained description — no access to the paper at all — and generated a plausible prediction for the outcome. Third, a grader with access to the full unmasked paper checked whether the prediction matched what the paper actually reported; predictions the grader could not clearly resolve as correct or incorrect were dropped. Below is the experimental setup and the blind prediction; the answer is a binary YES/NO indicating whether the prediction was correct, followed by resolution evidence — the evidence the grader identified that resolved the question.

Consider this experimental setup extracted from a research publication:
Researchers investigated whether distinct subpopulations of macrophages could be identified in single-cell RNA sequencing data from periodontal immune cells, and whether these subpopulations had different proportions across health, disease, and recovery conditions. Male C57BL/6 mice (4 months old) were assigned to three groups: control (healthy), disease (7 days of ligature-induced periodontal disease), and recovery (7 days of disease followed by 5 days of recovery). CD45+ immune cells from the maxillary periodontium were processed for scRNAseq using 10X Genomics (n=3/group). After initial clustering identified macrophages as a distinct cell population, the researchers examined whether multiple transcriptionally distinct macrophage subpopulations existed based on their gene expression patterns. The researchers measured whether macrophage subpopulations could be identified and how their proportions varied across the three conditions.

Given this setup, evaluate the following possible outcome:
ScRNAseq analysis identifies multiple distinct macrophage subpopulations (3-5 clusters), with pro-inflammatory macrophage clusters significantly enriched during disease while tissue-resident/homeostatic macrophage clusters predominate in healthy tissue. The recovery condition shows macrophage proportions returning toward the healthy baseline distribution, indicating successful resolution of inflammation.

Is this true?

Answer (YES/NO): NO